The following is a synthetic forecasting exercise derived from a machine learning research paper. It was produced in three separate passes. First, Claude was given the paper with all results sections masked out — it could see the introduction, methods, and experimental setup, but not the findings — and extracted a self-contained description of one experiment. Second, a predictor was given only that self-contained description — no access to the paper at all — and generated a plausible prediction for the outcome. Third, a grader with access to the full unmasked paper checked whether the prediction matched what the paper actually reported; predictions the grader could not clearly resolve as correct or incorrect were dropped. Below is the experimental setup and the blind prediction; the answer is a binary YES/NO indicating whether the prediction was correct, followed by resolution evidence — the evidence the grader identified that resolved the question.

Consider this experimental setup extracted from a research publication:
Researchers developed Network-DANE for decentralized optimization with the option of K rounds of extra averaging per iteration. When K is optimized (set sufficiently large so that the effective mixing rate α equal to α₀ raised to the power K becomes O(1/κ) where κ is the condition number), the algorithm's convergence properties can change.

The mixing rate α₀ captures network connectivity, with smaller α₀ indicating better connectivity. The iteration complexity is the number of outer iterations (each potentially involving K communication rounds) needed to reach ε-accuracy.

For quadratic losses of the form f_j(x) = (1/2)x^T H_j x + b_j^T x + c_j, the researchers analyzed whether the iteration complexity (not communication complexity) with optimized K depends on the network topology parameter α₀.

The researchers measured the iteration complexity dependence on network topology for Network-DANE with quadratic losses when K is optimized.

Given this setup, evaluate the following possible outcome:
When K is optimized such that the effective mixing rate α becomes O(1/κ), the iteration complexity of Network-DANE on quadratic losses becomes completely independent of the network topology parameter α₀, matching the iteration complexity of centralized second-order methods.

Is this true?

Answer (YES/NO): YES